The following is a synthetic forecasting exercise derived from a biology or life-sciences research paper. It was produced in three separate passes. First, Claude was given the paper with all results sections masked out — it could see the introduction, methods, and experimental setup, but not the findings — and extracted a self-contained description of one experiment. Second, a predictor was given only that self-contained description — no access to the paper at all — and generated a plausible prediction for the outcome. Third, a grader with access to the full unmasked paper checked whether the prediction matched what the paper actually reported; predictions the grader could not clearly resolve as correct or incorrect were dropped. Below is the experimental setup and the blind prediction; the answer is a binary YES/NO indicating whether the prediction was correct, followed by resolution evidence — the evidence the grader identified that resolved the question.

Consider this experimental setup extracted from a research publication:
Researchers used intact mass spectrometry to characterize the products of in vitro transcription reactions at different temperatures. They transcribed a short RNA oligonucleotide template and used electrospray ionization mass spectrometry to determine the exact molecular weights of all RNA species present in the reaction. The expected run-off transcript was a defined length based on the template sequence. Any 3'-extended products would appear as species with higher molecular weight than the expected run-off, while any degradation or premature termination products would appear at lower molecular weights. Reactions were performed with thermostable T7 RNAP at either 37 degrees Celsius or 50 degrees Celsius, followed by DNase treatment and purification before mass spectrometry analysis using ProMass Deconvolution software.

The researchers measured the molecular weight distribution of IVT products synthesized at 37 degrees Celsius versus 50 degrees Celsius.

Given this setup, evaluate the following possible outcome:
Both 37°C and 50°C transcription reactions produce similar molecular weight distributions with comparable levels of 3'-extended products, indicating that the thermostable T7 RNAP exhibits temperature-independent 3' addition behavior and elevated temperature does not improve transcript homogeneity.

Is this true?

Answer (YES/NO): NO